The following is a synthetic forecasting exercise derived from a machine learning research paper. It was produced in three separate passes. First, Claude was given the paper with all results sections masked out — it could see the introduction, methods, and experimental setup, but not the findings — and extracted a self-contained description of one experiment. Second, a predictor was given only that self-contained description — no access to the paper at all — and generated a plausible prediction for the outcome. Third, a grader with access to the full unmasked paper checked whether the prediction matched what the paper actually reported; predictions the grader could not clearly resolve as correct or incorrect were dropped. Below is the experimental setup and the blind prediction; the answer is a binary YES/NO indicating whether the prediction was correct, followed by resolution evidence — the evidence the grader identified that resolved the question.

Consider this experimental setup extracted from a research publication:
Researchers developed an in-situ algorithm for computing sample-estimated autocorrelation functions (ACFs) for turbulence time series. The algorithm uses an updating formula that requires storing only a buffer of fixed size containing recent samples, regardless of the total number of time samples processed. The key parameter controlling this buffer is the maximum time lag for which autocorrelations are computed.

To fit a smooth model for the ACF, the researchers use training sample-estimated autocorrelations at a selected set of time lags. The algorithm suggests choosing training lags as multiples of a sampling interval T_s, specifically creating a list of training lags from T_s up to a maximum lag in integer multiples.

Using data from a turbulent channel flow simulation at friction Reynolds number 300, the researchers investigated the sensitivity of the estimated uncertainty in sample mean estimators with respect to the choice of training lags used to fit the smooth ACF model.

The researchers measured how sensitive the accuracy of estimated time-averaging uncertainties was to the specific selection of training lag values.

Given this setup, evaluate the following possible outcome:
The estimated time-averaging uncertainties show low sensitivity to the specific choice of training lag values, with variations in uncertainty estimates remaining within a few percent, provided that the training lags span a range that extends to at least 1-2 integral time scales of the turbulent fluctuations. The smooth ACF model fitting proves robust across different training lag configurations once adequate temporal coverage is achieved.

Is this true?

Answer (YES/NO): NO